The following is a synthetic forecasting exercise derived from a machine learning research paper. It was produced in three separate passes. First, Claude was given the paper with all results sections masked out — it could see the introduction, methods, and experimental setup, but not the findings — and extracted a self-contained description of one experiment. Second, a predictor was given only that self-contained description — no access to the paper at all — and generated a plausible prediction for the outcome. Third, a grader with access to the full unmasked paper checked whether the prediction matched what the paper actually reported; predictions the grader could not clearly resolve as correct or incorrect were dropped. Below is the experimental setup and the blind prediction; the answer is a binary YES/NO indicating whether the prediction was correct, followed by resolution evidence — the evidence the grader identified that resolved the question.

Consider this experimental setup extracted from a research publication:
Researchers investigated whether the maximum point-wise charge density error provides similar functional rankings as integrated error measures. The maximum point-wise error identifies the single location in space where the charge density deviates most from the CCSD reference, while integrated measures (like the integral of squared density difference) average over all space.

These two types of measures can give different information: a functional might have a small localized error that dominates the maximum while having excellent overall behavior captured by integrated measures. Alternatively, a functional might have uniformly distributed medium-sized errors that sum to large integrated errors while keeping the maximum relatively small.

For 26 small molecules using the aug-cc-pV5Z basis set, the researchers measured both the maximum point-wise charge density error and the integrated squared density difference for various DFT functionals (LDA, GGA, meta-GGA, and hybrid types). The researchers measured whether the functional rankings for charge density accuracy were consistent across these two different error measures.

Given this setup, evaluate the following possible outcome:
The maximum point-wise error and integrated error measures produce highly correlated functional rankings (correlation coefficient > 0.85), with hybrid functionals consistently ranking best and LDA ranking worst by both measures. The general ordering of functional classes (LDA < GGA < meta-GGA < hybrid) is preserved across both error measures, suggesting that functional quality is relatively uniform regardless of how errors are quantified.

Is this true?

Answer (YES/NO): NO